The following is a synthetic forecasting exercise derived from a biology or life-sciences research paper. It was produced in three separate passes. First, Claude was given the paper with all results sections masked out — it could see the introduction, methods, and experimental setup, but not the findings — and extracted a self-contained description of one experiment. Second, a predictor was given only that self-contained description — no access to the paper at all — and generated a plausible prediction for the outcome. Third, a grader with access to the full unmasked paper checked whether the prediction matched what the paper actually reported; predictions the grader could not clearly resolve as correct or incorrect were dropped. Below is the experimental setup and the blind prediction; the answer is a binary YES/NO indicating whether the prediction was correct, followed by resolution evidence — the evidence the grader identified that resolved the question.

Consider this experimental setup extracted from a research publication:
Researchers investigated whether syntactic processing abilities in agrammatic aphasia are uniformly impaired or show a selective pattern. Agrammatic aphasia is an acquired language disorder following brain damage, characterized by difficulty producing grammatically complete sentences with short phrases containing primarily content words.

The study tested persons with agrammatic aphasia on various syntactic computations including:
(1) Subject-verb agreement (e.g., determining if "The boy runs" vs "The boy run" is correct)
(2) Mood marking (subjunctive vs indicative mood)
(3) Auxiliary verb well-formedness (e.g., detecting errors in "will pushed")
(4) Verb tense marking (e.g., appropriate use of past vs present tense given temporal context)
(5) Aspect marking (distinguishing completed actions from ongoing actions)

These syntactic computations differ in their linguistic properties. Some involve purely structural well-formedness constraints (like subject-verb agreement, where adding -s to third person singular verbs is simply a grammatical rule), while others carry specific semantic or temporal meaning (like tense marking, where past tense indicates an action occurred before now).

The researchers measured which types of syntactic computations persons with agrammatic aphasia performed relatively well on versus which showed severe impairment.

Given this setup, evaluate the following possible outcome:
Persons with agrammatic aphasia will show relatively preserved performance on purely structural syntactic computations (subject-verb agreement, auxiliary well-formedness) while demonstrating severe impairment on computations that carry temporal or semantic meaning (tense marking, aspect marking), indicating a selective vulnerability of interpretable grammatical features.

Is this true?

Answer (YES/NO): YES